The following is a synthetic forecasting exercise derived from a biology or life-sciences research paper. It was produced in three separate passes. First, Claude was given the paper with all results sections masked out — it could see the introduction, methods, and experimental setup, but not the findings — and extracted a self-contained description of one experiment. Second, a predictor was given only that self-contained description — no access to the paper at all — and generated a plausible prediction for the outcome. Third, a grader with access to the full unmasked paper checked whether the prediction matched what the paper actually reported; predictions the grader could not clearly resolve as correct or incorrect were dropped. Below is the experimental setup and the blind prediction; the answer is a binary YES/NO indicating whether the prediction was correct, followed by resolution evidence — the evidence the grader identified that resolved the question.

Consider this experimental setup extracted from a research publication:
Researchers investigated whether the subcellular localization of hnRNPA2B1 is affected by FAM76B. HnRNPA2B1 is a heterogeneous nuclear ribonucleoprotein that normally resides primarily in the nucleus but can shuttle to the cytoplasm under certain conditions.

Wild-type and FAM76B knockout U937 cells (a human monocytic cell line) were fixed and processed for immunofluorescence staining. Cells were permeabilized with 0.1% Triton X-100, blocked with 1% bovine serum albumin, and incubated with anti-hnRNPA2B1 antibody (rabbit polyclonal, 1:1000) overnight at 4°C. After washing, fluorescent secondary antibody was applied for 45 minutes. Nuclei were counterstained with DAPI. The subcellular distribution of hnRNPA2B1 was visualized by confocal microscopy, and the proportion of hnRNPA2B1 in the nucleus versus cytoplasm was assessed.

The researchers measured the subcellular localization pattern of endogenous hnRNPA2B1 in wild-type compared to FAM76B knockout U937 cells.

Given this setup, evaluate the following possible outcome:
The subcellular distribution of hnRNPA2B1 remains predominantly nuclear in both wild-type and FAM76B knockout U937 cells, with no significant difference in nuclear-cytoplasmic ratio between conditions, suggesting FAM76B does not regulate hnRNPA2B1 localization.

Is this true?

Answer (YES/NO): NO